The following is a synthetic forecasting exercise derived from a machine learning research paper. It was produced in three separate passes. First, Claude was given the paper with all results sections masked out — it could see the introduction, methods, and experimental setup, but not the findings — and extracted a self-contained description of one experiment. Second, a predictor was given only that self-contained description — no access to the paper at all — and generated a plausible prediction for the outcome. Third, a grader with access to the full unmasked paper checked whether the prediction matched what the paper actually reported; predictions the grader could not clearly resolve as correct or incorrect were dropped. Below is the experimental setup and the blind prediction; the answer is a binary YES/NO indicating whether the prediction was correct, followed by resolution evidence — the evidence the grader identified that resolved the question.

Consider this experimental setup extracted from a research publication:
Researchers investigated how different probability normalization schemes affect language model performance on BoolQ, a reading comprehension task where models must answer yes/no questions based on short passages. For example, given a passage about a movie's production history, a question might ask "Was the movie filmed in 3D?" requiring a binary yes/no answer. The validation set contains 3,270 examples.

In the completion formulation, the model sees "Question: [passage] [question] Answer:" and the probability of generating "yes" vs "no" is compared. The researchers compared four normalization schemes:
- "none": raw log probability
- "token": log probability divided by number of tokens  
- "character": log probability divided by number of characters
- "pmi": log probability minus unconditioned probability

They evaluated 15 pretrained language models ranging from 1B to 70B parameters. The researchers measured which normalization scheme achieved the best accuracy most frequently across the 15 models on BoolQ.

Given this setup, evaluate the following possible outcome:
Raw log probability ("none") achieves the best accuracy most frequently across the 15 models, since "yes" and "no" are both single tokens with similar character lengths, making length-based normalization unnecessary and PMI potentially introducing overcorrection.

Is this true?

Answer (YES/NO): NO